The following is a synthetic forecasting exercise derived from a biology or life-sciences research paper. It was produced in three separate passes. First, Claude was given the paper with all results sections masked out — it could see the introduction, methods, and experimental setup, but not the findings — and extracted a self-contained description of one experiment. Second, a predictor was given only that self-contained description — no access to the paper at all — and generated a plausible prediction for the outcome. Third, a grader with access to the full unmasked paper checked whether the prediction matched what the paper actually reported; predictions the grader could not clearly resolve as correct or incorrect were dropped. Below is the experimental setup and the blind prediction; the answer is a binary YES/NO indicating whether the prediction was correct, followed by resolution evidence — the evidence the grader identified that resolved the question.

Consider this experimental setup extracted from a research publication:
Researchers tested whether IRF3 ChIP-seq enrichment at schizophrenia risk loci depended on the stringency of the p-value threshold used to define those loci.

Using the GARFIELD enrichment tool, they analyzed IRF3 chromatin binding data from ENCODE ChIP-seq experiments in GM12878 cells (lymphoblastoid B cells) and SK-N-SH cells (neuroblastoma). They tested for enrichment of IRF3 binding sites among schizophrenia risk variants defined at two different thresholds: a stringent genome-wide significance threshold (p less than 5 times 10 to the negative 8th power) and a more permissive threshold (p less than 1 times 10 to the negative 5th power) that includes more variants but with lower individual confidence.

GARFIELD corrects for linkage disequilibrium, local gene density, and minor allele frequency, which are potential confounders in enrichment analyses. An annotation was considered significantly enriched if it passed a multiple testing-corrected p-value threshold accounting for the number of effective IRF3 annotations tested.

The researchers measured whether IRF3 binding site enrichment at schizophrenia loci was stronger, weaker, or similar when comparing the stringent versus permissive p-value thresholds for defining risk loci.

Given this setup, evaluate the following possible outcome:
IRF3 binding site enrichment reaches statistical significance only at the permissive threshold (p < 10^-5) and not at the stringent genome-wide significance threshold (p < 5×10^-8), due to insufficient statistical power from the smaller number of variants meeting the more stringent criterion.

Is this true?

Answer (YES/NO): NO